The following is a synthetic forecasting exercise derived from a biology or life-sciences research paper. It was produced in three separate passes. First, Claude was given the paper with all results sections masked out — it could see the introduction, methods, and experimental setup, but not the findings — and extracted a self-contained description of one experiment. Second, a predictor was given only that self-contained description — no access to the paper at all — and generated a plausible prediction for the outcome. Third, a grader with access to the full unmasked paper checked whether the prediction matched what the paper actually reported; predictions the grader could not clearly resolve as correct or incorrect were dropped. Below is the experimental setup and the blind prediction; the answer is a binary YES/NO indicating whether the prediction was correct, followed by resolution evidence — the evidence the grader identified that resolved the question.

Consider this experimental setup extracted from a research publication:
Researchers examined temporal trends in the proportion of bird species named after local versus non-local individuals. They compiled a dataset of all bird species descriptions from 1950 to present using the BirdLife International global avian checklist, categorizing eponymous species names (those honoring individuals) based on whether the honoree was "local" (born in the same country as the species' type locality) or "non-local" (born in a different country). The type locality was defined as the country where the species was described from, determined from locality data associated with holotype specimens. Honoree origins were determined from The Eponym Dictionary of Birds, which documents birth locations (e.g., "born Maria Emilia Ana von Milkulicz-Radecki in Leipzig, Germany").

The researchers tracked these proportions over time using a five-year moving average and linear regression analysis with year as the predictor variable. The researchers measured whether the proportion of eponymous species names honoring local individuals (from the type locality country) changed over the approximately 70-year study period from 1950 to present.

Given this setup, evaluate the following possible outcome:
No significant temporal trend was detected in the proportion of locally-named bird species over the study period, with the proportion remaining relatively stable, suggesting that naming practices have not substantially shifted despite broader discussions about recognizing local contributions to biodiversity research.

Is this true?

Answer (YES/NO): NO